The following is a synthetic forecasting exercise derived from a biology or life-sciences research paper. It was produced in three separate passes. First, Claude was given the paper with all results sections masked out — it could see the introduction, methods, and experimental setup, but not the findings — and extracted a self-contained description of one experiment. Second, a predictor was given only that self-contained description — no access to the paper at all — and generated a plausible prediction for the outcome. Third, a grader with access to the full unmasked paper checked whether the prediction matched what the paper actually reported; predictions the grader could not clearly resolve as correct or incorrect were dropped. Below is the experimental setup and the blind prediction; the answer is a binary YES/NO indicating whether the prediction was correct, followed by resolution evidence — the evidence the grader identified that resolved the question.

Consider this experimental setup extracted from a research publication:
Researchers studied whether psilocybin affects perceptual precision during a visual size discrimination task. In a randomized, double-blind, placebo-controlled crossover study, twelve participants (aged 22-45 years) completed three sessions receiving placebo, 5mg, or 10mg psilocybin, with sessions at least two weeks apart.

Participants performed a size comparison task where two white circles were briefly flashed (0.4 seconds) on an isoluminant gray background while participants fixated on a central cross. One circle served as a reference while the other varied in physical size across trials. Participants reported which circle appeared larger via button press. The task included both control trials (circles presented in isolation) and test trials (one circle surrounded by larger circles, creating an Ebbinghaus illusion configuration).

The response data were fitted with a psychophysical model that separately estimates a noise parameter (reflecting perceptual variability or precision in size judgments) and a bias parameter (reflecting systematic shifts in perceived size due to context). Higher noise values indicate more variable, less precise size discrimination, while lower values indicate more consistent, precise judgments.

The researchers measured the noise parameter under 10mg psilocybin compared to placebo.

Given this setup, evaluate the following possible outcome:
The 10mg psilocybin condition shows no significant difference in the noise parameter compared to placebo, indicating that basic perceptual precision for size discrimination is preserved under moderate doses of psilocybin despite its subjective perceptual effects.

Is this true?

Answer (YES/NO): YES